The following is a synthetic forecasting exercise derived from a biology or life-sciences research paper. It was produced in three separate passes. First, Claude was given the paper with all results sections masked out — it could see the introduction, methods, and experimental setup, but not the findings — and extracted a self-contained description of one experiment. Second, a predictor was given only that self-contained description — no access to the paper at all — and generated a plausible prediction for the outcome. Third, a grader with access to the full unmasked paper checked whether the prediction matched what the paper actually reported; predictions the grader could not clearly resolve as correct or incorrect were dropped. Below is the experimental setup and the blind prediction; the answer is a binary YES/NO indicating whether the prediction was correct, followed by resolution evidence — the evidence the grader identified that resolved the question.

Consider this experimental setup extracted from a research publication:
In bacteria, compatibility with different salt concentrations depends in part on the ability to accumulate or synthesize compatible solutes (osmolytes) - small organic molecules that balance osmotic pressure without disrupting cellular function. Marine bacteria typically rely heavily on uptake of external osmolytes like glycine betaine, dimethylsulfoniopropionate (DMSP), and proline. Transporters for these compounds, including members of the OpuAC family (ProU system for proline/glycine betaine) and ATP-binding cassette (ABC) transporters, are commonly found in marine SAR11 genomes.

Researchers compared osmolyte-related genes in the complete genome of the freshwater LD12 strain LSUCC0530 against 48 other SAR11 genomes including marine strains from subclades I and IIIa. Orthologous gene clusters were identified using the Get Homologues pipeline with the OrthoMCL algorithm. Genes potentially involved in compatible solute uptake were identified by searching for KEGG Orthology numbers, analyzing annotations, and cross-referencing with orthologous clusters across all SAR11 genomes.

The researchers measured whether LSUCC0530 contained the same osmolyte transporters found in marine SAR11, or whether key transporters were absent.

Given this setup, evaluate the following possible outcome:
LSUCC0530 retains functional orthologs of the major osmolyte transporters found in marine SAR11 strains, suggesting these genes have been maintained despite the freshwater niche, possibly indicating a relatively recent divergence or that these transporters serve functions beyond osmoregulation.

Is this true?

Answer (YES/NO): NO